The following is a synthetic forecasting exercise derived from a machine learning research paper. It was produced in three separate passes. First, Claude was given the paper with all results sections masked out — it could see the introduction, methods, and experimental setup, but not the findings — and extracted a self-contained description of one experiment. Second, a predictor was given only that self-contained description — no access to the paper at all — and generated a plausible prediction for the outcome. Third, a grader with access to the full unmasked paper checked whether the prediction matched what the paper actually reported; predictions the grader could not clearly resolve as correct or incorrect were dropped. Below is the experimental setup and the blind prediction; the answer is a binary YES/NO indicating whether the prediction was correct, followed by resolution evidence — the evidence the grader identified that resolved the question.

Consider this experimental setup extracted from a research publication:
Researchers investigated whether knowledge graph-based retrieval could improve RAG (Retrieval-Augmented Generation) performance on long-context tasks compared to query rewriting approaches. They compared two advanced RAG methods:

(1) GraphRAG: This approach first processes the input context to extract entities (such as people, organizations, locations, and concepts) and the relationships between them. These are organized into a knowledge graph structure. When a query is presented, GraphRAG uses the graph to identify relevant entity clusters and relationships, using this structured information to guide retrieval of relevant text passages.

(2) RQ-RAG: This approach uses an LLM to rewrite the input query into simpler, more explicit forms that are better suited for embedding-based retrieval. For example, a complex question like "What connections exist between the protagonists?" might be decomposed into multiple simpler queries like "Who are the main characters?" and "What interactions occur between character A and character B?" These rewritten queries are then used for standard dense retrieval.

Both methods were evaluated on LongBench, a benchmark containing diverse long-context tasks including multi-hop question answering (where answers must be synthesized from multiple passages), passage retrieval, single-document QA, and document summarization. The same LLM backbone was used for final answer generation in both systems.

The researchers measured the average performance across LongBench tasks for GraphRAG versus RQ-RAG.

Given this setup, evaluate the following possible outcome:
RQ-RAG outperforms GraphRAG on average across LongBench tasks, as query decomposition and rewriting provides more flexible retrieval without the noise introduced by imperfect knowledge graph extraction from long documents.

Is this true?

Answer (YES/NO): YES